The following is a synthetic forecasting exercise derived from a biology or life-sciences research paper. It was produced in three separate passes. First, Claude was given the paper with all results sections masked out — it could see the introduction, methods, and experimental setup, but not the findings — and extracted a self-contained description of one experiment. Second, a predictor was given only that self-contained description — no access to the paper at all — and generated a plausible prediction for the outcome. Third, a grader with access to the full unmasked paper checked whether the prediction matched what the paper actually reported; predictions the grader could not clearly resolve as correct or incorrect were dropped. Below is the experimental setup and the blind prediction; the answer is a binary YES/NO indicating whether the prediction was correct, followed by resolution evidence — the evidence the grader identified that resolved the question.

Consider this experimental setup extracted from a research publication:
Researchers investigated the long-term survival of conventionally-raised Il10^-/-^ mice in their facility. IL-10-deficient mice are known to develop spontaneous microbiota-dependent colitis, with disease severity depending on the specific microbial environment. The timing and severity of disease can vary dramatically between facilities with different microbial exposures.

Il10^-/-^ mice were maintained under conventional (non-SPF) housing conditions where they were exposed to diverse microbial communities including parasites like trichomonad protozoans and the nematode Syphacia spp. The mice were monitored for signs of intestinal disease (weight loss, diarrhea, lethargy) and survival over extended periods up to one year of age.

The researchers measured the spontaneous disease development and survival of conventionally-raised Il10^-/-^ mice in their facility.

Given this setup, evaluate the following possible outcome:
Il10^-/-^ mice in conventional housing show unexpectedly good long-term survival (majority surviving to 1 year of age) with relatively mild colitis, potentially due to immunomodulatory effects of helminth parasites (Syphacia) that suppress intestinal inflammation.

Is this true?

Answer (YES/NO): YES